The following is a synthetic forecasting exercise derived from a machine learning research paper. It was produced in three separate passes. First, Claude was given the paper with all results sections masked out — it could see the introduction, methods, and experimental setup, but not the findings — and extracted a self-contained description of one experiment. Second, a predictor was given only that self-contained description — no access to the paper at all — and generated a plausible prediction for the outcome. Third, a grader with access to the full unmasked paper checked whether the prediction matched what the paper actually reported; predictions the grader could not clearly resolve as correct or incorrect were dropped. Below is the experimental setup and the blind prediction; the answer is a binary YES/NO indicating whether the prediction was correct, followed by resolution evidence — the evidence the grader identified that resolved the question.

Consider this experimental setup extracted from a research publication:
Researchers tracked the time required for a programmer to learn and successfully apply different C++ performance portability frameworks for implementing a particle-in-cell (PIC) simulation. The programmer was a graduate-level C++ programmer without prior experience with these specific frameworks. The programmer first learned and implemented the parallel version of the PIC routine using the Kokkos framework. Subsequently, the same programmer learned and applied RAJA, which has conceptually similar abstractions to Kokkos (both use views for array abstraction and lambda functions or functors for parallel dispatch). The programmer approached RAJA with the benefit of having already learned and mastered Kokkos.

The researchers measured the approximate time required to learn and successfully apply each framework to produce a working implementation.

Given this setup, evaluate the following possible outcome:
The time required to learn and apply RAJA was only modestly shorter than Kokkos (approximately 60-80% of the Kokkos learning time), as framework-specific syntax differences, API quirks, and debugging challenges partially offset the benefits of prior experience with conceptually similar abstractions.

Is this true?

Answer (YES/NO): NO